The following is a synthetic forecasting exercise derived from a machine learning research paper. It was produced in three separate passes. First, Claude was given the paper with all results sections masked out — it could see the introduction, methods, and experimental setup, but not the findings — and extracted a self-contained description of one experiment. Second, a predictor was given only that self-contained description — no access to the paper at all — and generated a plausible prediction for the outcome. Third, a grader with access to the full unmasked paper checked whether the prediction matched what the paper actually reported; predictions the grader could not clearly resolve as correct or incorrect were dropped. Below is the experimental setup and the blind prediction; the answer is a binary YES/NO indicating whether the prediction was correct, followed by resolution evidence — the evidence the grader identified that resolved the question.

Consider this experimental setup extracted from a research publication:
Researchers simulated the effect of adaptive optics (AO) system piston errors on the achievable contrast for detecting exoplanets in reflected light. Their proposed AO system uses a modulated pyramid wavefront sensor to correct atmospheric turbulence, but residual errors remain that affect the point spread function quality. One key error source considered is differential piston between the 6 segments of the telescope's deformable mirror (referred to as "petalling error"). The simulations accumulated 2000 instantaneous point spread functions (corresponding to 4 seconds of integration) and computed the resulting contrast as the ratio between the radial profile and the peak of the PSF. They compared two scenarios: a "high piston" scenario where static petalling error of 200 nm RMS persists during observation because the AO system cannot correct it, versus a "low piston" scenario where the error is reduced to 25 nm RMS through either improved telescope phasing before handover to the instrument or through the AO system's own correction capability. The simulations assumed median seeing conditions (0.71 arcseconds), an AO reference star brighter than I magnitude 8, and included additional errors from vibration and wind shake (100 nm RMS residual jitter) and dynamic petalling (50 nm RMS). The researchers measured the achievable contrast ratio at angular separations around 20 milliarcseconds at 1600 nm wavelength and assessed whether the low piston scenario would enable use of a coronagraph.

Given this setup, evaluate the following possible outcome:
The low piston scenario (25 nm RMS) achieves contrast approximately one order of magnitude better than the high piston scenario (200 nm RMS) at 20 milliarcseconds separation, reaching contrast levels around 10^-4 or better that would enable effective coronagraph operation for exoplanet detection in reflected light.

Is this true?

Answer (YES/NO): NO